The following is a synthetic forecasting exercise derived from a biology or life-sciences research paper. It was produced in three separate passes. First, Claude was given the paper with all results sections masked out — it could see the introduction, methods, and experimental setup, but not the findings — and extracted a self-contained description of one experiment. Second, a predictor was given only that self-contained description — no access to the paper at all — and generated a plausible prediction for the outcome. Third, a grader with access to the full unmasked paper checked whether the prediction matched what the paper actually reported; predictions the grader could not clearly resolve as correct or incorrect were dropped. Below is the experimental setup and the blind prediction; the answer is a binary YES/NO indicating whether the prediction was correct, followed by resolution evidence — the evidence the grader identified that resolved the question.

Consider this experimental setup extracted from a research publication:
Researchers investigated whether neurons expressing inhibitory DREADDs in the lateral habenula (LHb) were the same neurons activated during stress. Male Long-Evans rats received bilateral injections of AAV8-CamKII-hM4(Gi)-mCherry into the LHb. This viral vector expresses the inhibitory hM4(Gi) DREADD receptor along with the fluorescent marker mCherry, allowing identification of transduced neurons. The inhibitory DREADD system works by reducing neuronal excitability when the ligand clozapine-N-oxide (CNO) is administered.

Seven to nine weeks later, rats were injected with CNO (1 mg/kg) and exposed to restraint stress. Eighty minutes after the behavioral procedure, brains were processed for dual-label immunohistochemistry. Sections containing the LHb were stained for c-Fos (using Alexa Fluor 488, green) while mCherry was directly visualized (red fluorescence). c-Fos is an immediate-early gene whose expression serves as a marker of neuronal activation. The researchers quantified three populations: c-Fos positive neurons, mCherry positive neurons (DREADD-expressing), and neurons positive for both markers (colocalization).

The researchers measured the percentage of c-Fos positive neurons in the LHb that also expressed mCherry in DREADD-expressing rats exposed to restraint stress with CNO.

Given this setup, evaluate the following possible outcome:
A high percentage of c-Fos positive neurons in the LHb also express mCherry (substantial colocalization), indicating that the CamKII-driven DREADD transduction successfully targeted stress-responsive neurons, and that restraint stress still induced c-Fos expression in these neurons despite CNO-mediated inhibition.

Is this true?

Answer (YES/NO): NO